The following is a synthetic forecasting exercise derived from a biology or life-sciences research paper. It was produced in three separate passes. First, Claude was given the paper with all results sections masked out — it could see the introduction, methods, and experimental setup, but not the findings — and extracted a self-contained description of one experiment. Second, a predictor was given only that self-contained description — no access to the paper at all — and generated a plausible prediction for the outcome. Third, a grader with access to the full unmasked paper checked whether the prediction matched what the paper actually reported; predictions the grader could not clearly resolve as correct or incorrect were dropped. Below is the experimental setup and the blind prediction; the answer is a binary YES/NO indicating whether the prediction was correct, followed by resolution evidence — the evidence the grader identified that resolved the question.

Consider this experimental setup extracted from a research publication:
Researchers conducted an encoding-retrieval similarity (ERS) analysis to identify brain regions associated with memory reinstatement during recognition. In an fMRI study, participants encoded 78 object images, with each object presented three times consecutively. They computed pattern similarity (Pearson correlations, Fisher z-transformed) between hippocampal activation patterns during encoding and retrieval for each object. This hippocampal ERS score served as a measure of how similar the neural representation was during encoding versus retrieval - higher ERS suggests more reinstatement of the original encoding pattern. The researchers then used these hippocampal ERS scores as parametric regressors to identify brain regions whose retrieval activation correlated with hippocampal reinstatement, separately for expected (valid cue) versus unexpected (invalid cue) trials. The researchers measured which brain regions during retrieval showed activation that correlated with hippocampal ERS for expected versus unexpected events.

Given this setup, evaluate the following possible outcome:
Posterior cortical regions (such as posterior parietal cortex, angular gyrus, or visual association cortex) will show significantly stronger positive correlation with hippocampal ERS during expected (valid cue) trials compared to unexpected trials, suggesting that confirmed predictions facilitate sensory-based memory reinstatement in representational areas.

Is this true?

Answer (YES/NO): YES